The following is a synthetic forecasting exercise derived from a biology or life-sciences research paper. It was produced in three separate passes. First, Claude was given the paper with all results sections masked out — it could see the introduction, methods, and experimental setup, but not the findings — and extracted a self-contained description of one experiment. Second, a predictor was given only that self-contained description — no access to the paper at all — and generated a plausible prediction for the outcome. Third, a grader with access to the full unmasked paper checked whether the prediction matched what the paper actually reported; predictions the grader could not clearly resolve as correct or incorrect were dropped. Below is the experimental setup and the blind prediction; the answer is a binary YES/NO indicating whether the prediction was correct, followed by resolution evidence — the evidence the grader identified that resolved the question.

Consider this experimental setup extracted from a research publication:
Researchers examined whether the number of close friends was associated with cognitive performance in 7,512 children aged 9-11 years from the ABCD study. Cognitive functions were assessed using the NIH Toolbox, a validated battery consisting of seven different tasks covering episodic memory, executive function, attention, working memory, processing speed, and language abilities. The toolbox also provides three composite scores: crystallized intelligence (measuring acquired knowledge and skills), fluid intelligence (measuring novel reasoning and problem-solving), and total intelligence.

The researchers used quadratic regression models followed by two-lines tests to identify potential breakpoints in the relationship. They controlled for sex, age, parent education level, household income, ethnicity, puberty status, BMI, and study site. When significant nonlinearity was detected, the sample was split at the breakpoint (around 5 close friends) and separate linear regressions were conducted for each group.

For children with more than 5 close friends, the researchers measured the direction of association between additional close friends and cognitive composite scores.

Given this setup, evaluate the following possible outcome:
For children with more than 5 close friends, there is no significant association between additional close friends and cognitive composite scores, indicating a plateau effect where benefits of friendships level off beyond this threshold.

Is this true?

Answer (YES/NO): NO